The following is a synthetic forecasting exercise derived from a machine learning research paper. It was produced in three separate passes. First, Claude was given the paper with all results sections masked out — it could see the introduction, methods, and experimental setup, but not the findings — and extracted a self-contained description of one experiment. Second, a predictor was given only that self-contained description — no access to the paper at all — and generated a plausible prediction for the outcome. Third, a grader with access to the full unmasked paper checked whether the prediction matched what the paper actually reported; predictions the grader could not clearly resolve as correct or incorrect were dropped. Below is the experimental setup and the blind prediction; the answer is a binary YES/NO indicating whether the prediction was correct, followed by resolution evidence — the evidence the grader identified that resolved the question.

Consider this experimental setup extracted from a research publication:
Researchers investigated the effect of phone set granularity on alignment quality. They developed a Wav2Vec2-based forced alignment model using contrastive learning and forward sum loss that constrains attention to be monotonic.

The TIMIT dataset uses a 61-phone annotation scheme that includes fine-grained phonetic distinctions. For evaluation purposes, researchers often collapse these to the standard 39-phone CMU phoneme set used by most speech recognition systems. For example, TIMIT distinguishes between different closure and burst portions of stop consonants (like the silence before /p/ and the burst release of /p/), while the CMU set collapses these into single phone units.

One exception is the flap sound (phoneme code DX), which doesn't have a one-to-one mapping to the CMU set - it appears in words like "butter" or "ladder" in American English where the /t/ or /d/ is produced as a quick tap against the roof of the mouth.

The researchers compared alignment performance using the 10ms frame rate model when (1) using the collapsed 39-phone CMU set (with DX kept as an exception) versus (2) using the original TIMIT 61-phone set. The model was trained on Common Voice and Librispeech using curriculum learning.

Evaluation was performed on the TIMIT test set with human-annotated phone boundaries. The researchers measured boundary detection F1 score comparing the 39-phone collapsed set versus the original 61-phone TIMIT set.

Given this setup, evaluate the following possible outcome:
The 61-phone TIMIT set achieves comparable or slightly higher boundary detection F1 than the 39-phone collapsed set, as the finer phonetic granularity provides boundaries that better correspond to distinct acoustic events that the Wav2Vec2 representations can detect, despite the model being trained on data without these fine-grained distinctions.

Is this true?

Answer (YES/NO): YES